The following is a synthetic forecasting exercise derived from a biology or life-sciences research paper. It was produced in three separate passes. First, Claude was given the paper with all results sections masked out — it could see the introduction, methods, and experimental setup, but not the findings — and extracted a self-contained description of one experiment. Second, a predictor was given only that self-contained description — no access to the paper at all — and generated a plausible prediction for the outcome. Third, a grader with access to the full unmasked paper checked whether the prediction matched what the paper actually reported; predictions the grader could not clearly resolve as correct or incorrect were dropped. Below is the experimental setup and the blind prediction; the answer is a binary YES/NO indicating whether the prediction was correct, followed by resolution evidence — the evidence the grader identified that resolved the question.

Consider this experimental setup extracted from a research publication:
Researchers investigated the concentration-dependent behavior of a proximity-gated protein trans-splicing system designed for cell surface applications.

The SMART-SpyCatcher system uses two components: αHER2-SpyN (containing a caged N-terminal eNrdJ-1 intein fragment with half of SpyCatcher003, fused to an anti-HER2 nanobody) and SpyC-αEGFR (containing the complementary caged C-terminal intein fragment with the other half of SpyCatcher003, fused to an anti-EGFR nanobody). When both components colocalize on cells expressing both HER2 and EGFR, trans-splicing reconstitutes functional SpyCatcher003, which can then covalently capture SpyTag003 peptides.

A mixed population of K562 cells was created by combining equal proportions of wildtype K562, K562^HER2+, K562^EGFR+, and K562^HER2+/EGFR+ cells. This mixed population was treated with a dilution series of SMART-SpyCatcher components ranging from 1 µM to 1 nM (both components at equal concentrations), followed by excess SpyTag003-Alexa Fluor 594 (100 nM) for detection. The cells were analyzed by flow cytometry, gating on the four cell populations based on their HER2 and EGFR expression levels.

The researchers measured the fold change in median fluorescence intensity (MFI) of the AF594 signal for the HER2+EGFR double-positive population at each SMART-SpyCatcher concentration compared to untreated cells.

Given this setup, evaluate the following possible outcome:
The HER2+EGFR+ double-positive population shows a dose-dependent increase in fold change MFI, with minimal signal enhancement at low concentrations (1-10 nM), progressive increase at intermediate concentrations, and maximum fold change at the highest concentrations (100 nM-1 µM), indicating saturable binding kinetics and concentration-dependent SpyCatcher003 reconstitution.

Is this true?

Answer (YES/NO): YES